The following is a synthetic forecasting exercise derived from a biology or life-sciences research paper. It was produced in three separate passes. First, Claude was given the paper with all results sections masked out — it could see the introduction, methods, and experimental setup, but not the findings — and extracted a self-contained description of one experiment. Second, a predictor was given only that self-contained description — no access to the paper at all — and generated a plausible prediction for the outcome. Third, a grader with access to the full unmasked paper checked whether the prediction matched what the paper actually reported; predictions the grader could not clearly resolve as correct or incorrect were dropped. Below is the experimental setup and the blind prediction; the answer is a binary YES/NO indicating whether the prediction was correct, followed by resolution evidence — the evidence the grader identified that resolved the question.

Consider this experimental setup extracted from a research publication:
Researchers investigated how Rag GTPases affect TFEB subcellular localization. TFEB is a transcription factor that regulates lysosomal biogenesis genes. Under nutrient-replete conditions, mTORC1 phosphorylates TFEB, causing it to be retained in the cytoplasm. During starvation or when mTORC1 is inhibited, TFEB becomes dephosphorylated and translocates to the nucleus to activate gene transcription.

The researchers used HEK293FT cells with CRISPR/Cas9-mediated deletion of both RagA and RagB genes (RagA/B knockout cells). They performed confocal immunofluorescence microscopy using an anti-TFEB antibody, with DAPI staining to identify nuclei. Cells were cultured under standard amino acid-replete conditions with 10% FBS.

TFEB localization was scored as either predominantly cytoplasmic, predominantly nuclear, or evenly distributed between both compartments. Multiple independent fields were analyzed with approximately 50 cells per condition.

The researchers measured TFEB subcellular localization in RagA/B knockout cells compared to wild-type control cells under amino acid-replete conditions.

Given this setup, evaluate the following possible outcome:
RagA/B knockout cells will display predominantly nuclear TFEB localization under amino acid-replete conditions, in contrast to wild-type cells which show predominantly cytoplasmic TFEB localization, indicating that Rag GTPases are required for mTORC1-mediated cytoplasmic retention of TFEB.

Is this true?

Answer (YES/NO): YES